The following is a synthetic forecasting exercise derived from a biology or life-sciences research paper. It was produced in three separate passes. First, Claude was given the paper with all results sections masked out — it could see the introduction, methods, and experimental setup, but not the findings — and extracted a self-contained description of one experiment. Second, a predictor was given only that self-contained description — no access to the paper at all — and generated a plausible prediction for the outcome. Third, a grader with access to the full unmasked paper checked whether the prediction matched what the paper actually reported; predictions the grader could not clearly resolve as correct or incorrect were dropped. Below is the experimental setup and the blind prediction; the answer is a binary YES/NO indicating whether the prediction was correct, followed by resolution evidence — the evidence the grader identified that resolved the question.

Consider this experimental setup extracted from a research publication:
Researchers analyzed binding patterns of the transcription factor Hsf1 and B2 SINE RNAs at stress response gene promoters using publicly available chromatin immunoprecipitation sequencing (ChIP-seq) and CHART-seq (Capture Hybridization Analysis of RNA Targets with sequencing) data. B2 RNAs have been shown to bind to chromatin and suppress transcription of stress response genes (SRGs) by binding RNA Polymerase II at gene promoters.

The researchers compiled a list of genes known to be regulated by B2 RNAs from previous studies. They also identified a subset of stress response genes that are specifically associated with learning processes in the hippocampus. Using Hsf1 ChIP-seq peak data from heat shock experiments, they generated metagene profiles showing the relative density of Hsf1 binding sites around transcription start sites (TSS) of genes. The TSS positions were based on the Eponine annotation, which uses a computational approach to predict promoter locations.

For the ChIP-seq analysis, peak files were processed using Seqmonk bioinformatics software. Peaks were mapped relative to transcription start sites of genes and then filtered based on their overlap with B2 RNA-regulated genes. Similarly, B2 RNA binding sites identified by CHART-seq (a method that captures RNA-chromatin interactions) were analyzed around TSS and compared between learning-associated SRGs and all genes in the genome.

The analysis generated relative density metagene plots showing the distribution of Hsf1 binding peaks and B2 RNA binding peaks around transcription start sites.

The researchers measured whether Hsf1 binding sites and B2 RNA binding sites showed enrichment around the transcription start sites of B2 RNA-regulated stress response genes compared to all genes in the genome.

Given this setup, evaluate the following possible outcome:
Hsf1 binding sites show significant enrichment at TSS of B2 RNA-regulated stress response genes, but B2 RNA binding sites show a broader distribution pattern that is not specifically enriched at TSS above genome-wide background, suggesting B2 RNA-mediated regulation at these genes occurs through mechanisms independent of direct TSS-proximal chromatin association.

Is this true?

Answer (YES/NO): NO